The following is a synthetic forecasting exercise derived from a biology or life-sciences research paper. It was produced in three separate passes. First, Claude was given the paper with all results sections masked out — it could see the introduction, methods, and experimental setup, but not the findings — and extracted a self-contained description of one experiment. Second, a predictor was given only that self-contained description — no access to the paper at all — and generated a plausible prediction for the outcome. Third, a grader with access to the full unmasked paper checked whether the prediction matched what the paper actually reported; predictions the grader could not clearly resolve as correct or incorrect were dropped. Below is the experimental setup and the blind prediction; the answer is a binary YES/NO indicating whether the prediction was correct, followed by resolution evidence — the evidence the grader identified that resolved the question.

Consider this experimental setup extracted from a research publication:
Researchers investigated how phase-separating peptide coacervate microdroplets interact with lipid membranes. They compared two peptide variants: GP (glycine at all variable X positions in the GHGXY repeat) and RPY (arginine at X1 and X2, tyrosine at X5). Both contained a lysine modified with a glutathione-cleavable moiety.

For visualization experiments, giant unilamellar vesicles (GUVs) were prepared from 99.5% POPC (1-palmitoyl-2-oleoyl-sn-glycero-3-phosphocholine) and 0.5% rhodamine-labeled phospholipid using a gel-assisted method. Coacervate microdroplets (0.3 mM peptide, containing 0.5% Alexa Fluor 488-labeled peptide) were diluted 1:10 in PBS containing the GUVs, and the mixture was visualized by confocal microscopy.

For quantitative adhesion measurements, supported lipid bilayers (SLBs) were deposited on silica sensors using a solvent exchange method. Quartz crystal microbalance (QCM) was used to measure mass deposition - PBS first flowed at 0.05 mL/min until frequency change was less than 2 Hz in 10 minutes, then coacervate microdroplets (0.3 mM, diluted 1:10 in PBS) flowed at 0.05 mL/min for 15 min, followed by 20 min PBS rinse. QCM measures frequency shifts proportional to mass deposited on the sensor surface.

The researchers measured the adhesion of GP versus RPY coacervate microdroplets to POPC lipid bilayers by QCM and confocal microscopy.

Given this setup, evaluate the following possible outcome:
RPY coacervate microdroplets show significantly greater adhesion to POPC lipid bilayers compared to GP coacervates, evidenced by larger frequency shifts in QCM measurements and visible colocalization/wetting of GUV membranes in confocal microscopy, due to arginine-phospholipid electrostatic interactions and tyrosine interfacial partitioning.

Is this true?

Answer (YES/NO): YES